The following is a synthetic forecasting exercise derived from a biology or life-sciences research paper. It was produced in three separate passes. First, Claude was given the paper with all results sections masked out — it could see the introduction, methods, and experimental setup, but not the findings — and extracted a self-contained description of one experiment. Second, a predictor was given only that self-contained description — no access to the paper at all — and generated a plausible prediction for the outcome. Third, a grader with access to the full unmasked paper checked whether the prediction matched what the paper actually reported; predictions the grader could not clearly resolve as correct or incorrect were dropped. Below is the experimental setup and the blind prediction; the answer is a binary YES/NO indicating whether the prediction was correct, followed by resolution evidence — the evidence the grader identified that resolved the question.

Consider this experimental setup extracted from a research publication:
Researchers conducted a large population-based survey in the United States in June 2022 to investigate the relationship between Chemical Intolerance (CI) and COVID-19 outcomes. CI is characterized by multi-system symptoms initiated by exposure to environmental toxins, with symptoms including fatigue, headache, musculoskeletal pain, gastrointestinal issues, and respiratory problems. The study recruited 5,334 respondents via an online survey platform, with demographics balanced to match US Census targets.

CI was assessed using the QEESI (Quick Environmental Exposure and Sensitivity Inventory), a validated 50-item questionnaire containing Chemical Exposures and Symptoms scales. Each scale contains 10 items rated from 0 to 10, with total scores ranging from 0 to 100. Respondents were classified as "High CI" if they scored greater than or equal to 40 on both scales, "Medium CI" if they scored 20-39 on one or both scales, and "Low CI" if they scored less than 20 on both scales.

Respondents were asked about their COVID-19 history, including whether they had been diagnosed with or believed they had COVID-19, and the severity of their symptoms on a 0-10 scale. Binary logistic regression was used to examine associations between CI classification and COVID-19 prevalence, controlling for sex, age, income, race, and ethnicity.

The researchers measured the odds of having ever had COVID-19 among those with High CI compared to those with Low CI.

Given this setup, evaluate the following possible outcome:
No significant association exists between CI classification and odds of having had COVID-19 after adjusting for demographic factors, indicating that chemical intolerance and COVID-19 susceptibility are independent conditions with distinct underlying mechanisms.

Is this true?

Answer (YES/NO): NO